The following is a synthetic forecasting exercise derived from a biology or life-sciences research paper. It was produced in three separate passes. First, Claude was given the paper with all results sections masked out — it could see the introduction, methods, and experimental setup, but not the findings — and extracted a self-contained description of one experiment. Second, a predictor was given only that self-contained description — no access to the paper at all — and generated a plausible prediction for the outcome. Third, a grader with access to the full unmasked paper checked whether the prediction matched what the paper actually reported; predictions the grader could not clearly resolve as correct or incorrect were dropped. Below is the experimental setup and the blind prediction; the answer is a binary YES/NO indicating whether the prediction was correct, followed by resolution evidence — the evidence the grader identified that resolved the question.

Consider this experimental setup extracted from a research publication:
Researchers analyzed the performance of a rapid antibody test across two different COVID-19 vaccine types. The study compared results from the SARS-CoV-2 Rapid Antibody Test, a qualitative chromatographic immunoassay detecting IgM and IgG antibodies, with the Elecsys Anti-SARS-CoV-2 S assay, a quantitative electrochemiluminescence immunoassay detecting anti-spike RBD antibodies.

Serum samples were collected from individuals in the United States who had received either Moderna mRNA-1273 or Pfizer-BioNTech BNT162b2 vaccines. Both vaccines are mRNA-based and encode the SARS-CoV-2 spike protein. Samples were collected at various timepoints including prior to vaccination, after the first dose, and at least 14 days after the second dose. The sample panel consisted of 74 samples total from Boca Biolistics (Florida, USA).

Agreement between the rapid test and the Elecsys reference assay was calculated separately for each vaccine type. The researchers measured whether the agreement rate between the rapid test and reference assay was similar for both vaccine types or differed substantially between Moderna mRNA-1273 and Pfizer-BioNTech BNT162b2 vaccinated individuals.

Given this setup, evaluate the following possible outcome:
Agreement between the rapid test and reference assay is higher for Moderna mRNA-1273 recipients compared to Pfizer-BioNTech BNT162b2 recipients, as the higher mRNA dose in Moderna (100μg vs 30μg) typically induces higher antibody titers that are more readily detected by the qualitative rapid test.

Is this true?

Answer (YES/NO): NO